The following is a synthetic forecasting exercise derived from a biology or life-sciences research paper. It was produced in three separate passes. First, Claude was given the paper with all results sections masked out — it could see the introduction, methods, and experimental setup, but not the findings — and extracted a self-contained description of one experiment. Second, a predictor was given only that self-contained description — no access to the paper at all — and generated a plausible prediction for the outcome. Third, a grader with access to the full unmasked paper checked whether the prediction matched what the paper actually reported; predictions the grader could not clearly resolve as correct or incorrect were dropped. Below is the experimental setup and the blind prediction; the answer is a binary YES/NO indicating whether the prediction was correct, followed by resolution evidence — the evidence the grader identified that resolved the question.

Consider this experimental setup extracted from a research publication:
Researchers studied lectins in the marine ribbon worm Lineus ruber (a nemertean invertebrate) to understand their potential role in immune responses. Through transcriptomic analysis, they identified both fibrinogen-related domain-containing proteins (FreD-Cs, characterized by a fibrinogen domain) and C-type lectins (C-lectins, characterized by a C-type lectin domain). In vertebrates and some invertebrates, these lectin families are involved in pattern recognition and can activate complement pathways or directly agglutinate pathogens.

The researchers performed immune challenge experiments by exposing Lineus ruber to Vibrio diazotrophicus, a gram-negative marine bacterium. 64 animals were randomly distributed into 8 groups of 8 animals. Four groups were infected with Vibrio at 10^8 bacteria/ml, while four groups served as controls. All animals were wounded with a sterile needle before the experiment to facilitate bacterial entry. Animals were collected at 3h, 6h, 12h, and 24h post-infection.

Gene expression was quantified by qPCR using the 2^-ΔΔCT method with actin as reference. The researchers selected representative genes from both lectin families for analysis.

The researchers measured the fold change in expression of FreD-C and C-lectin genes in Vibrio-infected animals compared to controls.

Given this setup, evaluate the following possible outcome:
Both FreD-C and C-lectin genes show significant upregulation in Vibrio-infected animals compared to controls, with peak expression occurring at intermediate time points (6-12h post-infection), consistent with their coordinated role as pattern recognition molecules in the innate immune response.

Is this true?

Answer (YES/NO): NO